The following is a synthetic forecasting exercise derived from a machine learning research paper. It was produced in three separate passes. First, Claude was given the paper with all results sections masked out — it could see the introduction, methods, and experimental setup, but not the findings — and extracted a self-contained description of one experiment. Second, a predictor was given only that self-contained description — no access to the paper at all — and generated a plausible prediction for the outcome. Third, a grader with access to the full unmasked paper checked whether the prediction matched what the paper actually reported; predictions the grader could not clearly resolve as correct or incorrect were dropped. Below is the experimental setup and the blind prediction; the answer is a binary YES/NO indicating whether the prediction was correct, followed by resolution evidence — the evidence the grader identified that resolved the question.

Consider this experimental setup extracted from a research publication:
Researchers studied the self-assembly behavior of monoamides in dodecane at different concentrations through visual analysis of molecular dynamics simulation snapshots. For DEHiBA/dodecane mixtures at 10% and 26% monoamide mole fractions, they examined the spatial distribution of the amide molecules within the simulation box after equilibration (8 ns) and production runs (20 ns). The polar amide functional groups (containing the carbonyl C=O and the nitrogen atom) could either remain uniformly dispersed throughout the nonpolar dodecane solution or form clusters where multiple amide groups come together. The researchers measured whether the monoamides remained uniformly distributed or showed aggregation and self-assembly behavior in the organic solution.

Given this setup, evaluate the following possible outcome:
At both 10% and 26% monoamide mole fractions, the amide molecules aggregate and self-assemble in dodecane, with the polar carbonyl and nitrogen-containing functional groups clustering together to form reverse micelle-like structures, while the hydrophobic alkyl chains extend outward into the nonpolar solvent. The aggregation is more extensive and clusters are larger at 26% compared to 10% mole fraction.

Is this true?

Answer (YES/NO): NO